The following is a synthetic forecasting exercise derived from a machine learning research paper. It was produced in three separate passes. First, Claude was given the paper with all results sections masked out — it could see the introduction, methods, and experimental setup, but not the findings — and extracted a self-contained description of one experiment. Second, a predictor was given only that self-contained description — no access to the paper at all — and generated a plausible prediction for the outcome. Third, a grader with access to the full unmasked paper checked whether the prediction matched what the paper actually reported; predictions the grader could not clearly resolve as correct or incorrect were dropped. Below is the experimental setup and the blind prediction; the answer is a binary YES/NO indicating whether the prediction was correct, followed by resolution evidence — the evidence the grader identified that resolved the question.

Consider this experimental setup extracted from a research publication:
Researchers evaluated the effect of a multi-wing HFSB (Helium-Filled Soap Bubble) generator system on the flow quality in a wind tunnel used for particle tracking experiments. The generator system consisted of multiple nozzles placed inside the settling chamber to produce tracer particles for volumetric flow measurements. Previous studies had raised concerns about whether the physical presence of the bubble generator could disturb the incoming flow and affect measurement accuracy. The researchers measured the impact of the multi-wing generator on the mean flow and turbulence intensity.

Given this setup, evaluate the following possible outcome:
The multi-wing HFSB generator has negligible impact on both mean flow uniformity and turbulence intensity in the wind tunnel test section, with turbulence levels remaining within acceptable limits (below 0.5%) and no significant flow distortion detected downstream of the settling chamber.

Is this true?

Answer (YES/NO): NO